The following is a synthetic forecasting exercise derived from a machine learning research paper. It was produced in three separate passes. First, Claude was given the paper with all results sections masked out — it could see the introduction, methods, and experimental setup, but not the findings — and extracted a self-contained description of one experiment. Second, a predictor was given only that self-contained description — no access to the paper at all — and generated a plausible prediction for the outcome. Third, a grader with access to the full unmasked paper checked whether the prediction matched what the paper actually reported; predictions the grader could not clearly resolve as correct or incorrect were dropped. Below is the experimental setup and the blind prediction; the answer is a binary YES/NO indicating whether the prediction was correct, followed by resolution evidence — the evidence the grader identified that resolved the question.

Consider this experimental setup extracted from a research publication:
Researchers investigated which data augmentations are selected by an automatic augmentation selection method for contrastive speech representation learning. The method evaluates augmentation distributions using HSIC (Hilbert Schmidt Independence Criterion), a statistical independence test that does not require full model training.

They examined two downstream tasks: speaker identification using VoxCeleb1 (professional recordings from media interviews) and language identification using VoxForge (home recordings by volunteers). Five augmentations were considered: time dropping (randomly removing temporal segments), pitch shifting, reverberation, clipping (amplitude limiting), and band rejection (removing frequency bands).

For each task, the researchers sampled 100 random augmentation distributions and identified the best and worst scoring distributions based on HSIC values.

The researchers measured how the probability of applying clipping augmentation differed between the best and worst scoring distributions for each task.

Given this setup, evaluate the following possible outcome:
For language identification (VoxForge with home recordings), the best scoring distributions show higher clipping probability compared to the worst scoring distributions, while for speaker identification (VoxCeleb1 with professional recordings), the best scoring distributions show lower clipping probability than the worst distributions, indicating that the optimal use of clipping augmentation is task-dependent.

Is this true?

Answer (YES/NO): YES